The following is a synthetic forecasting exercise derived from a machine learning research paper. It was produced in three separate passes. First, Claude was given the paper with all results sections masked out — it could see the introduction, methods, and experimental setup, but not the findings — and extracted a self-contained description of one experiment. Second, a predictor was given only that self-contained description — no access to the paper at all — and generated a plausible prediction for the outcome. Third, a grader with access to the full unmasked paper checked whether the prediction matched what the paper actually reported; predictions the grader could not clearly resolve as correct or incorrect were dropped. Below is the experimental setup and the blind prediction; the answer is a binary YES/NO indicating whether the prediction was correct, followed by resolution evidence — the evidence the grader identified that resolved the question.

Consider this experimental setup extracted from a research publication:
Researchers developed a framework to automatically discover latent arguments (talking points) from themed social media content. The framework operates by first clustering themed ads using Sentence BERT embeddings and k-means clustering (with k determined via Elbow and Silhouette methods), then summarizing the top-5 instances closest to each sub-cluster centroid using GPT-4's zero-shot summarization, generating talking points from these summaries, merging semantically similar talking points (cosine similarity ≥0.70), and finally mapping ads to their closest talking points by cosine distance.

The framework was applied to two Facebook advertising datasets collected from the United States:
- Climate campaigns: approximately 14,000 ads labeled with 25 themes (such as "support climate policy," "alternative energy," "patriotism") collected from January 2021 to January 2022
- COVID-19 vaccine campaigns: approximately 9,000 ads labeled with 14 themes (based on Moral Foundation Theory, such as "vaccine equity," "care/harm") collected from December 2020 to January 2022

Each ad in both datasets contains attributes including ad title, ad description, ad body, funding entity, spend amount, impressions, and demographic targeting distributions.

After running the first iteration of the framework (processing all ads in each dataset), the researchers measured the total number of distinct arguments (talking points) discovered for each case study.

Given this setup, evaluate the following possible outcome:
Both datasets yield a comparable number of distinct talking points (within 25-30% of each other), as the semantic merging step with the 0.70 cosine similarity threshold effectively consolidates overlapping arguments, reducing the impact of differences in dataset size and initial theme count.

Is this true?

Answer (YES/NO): NO